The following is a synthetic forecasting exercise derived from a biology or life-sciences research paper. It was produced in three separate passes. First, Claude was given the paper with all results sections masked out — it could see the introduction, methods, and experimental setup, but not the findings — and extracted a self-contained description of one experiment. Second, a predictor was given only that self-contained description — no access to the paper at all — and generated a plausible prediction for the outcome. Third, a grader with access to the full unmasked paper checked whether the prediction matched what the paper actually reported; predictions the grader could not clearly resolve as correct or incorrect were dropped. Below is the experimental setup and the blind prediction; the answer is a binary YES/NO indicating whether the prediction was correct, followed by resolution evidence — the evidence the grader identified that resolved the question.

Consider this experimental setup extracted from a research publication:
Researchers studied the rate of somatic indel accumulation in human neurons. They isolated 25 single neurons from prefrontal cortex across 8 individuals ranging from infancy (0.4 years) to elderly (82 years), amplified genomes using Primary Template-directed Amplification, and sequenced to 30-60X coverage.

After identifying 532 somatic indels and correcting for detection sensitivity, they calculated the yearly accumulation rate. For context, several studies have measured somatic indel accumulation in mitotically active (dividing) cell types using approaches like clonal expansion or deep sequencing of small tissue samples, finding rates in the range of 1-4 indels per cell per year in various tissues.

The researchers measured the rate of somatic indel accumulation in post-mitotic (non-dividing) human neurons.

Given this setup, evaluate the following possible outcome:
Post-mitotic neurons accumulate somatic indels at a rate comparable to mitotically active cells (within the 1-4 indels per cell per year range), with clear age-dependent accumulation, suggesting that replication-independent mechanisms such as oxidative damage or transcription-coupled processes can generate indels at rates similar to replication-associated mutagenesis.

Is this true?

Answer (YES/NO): YES